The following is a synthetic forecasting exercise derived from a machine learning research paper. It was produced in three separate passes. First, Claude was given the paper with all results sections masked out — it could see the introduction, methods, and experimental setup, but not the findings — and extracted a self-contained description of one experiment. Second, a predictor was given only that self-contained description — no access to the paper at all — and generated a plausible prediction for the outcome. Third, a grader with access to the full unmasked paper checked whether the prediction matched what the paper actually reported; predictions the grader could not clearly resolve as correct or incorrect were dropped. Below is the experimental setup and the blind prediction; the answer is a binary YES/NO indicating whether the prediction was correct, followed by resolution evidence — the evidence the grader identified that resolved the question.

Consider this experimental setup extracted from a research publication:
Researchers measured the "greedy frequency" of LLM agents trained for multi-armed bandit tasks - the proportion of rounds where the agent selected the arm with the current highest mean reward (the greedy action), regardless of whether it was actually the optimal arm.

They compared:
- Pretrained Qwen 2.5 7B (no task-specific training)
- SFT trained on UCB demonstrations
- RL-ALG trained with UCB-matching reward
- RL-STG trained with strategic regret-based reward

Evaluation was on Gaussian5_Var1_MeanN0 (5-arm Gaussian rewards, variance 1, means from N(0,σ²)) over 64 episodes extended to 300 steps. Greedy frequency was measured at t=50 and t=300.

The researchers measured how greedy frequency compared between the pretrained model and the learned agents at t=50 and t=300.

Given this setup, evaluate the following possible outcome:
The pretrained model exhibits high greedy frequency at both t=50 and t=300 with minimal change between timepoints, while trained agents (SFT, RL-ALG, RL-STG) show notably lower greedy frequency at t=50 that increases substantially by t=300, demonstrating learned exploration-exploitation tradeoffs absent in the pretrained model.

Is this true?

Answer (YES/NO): NO